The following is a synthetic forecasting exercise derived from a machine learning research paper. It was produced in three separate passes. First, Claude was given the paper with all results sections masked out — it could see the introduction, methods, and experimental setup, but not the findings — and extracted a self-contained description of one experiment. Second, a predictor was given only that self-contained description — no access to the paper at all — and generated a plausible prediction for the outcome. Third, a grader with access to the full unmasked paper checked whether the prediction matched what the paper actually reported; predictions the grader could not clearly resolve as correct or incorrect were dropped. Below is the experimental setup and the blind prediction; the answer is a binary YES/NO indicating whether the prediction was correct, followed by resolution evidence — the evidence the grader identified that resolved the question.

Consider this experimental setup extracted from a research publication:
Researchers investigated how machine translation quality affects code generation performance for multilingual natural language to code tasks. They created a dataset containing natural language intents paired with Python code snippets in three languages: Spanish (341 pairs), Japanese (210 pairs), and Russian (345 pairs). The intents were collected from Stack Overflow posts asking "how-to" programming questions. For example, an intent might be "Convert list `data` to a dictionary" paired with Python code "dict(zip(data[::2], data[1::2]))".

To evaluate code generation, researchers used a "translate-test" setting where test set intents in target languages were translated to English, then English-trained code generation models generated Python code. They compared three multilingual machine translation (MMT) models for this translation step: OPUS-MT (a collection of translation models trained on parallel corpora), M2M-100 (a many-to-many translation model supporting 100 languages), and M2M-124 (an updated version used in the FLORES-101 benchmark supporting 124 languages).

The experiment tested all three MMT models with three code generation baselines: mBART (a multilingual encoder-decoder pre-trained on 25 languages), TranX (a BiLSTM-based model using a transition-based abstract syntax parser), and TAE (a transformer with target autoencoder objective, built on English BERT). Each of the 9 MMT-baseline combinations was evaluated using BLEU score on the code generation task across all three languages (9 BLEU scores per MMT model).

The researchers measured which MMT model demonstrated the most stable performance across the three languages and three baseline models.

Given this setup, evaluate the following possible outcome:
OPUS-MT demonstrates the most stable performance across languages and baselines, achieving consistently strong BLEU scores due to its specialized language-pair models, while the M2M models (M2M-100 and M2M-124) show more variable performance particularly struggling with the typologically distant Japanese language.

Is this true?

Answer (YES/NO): NO